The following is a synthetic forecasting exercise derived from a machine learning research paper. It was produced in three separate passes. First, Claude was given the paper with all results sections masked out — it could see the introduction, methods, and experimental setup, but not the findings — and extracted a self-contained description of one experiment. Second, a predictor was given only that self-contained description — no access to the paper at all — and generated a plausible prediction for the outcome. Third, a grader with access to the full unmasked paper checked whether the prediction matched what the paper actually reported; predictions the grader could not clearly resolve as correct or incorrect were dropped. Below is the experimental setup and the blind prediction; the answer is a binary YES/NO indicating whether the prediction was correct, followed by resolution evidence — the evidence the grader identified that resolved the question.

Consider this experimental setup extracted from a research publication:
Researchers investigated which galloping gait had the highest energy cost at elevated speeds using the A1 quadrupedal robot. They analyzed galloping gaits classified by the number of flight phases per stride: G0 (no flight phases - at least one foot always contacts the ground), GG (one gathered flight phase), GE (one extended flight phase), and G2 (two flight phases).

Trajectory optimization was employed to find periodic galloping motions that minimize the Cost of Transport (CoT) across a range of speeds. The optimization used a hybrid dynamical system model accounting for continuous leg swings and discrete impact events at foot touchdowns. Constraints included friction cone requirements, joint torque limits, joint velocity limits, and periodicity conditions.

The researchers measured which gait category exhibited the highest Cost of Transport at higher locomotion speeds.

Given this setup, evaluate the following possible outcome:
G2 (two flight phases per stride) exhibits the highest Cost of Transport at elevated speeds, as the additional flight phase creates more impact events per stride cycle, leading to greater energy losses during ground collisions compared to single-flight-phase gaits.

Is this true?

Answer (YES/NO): NO